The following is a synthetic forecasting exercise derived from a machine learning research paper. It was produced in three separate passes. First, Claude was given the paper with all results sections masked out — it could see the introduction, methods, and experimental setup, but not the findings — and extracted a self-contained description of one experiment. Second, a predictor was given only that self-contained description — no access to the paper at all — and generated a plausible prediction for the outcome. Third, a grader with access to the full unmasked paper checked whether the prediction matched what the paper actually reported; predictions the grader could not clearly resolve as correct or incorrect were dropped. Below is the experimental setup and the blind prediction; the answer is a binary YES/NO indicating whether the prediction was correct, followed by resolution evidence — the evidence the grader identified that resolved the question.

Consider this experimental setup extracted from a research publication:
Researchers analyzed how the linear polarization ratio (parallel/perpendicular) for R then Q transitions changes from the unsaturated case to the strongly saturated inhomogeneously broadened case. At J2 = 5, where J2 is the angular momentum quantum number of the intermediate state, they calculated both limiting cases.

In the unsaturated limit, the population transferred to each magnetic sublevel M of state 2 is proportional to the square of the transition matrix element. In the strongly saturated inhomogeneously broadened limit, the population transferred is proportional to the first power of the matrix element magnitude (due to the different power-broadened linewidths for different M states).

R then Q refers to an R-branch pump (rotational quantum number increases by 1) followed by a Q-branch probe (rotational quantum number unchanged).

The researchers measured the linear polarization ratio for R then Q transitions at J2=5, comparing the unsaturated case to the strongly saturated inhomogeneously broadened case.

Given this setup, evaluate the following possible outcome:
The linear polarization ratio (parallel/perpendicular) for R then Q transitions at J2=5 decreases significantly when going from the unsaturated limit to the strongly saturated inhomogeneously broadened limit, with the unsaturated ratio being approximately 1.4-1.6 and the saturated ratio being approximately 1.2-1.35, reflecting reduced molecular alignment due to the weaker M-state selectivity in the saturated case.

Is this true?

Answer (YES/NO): NO